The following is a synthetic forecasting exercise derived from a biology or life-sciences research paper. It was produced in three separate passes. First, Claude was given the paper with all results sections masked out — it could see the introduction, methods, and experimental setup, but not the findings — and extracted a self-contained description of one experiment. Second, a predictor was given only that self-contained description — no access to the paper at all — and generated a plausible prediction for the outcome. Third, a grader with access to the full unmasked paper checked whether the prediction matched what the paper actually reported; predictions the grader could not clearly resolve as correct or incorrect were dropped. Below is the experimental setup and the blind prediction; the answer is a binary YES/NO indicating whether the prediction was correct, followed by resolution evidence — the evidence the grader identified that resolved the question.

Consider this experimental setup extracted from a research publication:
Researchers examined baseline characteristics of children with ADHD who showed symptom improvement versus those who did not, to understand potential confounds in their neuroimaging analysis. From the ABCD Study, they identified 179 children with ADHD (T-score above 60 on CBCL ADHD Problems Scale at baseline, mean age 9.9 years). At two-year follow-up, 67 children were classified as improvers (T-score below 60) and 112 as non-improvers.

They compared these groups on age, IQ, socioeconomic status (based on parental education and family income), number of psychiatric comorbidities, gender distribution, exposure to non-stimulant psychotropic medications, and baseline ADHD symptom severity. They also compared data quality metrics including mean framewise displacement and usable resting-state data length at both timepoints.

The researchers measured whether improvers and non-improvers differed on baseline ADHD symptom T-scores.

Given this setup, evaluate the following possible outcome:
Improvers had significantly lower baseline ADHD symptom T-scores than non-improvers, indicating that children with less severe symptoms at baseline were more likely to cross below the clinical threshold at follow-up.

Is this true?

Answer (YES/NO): YES